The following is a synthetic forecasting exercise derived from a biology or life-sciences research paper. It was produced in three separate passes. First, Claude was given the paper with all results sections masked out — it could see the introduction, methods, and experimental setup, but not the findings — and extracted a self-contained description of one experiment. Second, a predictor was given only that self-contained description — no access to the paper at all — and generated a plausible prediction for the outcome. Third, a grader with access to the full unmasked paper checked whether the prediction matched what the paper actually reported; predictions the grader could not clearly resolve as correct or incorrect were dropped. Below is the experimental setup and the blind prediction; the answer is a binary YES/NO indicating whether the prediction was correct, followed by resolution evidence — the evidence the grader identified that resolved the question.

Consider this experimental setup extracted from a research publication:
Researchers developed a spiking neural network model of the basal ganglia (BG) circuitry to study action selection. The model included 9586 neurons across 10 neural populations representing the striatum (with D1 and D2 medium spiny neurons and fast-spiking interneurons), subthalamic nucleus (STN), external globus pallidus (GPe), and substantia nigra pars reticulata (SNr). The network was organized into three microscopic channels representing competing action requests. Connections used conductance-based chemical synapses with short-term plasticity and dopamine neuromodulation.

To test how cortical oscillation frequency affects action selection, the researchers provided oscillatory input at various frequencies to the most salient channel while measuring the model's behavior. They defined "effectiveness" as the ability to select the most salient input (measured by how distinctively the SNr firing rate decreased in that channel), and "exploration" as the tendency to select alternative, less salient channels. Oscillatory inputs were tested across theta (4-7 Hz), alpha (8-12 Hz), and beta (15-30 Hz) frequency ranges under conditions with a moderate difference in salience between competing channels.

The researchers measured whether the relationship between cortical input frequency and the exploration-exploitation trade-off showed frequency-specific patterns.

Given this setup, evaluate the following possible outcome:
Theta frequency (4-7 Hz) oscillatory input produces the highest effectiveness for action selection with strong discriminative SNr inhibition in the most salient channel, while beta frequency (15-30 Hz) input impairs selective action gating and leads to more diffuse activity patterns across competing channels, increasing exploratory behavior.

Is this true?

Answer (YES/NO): NO